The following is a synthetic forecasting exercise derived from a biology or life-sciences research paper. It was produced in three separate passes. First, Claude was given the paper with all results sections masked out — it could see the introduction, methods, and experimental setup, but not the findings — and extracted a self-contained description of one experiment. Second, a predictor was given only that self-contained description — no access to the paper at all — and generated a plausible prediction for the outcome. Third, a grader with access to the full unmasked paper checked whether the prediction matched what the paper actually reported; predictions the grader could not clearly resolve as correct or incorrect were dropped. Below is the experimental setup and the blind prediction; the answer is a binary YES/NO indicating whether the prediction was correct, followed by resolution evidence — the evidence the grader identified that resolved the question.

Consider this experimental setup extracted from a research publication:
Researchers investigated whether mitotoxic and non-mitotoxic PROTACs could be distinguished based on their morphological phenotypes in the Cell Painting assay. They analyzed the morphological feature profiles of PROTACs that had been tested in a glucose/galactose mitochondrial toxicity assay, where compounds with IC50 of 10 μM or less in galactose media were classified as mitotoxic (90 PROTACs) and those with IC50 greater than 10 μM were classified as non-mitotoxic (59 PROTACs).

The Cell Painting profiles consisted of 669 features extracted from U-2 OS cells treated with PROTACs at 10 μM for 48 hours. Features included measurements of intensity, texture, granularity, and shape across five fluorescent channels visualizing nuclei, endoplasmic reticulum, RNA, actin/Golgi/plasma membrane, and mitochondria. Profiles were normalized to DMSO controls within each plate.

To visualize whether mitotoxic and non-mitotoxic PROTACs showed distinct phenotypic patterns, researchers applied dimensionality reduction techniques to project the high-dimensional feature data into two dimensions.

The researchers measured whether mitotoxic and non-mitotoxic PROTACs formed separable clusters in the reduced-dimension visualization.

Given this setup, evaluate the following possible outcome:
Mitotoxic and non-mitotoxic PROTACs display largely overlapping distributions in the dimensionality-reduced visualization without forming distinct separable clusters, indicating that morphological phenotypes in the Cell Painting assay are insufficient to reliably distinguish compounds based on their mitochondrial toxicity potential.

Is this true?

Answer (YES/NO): NO